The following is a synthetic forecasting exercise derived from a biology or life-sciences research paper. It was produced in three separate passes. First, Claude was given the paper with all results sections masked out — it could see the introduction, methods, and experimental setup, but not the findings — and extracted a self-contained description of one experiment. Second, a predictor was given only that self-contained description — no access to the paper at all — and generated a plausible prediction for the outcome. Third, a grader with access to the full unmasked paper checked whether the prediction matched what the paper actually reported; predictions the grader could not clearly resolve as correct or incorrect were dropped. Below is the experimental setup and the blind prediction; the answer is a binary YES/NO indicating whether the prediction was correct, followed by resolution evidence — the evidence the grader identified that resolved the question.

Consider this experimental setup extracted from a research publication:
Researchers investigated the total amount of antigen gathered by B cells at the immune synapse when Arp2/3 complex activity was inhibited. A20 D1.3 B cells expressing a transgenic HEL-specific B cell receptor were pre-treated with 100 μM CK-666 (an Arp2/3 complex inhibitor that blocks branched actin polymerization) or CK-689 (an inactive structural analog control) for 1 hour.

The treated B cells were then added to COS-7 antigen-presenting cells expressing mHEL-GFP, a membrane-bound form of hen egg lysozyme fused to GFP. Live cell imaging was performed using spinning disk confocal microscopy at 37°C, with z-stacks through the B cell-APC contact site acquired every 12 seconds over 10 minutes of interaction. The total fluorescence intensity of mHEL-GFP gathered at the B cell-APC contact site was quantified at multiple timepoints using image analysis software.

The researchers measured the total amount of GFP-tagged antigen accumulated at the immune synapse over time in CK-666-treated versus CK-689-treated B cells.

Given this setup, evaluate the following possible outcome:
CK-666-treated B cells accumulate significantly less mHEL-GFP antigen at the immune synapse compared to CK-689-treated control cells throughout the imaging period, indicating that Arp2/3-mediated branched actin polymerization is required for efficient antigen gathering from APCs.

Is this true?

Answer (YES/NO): NO